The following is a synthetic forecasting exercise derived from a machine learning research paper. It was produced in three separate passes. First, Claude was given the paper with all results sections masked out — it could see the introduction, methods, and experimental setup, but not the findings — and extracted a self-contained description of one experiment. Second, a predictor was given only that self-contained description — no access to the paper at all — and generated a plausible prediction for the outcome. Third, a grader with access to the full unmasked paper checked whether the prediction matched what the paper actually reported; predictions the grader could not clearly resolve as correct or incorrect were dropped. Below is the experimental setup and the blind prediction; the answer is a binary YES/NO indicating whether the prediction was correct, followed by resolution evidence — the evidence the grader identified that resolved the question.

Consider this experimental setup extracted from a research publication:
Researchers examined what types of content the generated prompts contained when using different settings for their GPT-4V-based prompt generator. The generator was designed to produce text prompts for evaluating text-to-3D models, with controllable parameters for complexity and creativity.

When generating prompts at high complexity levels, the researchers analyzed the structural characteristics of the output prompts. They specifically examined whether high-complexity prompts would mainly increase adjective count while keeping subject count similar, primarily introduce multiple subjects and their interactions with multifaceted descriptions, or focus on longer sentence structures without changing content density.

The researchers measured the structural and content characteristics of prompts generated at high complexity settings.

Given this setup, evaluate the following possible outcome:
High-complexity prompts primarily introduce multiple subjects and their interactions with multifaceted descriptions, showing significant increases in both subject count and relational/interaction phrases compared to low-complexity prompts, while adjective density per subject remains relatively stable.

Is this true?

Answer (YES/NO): NO